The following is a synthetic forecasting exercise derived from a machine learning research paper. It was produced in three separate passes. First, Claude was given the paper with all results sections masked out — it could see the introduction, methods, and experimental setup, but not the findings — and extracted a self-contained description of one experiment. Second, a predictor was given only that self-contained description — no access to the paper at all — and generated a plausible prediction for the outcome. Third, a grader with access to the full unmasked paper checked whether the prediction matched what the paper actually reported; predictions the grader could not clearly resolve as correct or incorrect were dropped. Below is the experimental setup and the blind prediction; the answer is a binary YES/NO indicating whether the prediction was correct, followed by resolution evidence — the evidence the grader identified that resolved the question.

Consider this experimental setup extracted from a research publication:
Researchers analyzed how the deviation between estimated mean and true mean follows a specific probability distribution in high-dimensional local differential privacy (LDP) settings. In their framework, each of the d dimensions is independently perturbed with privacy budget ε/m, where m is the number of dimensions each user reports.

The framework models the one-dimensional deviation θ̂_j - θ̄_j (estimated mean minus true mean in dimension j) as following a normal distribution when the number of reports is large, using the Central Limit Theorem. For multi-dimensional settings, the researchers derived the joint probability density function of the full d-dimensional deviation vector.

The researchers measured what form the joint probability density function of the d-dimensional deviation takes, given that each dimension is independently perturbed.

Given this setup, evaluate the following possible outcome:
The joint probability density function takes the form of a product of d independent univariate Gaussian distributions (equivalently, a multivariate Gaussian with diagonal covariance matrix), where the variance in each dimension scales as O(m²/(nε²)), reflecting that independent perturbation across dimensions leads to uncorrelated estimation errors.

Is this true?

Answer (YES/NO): NO